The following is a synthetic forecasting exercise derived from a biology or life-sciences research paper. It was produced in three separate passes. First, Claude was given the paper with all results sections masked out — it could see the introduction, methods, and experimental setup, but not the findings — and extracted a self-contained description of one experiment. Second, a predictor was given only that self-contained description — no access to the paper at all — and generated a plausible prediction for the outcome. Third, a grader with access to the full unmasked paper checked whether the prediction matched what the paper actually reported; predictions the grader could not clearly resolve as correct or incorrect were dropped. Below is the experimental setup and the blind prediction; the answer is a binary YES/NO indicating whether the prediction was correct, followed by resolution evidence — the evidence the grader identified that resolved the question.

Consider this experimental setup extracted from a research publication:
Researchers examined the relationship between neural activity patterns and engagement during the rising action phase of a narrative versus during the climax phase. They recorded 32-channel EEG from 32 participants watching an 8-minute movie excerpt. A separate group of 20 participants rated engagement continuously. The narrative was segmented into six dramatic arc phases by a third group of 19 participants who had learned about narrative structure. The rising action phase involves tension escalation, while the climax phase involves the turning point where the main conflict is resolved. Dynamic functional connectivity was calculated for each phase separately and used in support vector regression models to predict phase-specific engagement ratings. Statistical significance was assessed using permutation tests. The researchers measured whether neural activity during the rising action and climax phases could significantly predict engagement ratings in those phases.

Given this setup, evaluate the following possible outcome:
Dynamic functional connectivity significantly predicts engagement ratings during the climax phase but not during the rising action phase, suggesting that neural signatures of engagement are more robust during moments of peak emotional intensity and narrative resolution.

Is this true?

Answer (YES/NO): NO